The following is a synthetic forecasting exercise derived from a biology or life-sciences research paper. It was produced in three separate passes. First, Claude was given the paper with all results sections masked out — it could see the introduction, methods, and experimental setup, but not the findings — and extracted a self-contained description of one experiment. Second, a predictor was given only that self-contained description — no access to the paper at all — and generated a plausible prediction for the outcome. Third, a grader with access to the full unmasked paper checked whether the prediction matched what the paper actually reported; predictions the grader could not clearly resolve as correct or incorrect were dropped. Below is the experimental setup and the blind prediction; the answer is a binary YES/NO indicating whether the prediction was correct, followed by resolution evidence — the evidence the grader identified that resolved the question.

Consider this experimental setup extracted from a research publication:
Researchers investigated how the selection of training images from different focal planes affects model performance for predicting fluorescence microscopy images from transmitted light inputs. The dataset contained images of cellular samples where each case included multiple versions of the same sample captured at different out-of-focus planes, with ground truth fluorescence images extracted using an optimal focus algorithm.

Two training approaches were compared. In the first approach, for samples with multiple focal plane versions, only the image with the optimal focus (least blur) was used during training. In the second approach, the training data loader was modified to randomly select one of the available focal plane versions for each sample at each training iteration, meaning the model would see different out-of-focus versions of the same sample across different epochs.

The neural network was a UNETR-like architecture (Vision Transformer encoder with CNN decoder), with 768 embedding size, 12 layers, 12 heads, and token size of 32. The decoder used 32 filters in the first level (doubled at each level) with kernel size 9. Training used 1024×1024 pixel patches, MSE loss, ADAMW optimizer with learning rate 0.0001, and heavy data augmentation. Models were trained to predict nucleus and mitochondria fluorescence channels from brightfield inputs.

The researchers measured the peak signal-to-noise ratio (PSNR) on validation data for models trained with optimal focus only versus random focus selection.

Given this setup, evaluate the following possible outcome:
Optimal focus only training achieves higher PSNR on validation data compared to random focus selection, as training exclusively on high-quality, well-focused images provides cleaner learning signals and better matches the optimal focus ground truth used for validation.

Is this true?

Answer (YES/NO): NO